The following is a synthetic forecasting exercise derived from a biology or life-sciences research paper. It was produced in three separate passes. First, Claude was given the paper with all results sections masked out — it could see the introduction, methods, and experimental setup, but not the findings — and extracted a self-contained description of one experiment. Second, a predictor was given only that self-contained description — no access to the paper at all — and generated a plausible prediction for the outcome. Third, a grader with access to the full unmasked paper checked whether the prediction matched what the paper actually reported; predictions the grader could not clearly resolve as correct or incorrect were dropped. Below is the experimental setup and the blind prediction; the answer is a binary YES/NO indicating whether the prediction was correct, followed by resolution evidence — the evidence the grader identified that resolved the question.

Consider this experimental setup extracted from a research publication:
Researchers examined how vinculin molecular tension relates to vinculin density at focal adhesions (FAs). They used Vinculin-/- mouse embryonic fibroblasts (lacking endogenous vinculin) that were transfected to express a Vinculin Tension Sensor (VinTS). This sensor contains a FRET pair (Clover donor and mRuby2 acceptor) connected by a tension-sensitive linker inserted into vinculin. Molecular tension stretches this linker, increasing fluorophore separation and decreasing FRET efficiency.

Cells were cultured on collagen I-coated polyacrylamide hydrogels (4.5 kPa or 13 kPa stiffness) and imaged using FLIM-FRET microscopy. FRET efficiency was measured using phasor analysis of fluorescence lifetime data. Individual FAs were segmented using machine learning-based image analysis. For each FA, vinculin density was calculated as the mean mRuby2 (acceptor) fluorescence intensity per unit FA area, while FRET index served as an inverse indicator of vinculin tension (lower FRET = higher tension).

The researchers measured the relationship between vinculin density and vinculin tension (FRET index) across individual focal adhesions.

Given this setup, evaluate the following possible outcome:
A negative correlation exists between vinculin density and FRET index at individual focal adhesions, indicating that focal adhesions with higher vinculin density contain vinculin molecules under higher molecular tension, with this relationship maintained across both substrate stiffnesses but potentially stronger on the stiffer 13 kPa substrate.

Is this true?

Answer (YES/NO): NO